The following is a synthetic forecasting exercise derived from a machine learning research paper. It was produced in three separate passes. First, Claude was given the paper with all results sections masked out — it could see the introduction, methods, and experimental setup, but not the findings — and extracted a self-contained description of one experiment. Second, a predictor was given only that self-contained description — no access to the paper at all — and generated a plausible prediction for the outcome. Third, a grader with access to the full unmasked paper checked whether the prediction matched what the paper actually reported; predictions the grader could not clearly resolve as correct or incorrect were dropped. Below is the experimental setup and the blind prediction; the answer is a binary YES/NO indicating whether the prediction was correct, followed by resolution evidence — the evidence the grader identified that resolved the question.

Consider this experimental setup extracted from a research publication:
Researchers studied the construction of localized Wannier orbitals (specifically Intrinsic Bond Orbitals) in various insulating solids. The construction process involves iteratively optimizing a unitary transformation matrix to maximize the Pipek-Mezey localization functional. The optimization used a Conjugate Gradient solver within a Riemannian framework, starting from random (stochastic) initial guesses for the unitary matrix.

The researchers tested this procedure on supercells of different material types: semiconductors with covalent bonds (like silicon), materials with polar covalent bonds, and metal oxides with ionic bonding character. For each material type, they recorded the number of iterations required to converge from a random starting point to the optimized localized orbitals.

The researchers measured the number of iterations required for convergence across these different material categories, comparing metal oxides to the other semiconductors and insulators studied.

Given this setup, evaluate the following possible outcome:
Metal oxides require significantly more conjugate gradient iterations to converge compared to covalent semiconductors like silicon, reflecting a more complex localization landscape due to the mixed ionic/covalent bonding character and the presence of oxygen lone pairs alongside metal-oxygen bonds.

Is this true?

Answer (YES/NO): NO